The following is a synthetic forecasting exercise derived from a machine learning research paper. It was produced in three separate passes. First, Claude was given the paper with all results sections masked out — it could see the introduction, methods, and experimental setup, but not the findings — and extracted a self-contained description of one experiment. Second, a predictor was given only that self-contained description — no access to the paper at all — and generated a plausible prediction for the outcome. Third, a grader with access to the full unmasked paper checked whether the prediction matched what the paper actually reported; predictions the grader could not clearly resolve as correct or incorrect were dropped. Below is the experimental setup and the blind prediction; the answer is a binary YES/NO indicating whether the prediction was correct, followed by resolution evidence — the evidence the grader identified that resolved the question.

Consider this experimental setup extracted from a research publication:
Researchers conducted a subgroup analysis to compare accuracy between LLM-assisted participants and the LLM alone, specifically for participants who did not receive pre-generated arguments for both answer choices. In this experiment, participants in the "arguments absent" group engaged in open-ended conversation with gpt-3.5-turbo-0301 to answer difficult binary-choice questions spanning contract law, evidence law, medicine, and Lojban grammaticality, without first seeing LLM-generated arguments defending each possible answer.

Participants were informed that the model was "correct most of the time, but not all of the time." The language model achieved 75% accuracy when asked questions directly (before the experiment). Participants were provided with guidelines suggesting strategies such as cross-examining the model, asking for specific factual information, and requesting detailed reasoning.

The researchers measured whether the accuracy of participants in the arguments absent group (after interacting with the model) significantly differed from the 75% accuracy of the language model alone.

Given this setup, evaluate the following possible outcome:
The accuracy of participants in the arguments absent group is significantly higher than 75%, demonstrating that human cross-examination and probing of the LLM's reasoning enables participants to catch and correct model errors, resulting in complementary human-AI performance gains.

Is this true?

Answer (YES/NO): NO